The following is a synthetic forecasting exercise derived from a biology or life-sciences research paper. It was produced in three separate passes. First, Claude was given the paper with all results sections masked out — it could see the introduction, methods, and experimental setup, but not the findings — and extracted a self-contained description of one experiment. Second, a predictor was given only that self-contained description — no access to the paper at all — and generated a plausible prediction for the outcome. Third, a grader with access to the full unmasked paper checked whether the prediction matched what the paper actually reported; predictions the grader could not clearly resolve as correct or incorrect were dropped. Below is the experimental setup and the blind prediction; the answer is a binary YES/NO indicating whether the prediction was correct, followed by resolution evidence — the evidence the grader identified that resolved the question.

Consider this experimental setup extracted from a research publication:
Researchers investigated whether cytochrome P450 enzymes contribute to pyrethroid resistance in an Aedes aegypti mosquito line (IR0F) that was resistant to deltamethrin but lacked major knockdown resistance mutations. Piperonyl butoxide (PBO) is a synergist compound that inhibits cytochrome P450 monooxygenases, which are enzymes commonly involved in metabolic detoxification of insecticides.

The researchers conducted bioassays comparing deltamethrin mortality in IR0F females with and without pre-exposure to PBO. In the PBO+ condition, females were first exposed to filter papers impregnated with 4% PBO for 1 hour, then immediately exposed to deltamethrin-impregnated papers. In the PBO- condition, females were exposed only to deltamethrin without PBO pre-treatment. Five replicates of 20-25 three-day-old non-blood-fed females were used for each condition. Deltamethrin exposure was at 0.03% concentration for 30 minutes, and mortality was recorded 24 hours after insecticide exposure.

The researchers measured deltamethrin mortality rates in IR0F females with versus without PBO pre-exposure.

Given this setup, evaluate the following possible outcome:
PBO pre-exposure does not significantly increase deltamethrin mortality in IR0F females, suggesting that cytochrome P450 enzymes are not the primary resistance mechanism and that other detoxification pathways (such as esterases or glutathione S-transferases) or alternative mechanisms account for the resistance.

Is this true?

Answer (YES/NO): NO